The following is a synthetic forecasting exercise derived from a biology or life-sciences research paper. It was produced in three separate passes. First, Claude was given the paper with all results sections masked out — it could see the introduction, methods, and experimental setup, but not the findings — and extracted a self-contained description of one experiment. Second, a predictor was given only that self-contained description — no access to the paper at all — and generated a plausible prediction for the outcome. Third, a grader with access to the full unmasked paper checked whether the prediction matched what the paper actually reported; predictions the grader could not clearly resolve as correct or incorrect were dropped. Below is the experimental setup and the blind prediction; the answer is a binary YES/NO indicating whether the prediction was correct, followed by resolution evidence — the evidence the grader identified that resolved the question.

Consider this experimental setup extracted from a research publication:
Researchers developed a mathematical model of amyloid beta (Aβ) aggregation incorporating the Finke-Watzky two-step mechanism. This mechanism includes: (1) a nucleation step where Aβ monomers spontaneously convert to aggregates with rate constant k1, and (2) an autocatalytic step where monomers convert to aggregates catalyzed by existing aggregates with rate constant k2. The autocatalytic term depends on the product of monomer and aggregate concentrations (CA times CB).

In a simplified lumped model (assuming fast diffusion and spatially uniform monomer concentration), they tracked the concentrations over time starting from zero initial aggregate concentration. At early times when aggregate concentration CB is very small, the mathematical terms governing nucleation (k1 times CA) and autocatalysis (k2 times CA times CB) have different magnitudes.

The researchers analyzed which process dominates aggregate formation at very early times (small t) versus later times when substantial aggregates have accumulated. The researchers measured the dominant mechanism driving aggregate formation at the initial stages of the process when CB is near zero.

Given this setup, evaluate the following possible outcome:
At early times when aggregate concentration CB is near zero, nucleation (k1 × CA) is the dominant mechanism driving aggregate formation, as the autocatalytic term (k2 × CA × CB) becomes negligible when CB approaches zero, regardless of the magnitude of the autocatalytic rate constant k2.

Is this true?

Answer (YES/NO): YES